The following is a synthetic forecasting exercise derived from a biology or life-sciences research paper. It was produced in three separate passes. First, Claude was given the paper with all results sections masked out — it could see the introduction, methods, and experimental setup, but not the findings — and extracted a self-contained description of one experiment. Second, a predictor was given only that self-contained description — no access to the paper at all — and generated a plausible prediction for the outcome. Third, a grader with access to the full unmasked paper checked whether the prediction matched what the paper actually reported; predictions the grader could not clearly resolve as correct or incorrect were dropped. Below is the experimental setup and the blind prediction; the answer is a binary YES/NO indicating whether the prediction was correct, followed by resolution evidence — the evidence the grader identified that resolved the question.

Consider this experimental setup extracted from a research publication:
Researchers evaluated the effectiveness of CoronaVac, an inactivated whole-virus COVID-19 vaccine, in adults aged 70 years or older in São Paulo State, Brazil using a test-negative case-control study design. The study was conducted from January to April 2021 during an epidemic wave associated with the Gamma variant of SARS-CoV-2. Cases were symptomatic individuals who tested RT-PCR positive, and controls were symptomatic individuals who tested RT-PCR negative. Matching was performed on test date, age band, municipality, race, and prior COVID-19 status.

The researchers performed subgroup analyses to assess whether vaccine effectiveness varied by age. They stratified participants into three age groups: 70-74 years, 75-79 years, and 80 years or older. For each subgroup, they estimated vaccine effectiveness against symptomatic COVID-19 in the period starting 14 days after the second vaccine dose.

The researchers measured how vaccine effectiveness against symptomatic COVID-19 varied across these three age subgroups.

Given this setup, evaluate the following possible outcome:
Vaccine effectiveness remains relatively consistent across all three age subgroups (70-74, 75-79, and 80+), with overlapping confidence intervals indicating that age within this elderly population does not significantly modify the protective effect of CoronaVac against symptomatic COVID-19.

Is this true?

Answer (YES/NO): NO